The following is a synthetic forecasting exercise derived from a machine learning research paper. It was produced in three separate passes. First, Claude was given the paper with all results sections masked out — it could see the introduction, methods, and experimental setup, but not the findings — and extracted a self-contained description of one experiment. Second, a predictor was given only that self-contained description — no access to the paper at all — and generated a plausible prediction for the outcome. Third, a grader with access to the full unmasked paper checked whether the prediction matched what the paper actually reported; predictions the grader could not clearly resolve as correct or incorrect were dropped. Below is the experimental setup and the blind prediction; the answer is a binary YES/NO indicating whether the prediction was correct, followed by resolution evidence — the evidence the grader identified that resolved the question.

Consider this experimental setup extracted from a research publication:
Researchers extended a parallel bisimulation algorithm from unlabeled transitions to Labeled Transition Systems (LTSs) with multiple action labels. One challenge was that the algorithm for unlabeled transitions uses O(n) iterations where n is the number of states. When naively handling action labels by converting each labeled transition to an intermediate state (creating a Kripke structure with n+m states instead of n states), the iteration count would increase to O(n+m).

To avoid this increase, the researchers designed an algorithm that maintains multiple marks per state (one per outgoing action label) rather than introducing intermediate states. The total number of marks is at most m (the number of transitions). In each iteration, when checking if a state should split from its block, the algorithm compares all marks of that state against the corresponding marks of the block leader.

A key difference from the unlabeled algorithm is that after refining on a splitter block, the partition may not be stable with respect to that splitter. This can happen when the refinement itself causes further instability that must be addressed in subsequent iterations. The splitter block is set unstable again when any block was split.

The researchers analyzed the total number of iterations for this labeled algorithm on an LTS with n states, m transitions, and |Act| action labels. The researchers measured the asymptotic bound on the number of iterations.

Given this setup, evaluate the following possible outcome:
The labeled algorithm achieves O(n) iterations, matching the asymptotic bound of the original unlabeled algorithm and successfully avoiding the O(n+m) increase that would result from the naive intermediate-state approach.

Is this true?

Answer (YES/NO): NO